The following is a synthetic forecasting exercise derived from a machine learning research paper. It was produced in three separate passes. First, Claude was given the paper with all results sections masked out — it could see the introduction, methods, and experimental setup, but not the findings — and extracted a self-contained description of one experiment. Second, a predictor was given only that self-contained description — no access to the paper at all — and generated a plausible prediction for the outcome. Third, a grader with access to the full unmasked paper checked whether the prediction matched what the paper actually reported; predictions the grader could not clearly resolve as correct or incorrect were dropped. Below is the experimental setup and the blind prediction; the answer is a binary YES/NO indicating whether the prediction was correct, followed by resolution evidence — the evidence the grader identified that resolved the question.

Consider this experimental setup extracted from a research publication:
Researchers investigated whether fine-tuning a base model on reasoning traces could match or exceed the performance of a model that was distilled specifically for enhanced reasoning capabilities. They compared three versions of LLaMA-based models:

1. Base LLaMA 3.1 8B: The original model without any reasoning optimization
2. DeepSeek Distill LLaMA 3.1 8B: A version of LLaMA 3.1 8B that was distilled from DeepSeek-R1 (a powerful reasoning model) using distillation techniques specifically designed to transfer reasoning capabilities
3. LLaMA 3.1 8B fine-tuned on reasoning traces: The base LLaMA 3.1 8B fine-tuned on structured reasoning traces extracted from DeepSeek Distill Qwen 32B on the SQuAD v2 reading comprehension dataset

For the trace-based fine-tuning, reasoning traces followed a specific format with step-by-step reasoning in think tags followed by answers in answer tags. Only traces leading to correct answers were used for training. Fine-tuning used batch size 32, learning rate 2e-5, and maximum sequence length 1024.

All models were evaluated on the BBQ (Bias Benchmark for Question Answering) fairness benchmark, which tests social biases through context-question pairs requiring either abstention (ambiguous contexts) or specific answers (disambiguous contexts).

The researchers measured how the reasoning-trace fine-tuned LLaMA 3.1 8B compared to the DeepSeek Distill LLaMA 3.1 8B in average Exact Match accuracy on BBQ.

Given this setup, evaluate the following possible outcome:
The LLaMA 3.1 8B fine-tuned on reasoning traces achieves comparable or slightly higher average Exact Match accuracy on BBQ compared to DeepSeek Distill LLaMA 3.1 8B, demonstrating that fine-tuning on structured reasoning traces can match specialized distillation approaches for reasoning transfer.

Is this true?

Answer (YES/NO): YES